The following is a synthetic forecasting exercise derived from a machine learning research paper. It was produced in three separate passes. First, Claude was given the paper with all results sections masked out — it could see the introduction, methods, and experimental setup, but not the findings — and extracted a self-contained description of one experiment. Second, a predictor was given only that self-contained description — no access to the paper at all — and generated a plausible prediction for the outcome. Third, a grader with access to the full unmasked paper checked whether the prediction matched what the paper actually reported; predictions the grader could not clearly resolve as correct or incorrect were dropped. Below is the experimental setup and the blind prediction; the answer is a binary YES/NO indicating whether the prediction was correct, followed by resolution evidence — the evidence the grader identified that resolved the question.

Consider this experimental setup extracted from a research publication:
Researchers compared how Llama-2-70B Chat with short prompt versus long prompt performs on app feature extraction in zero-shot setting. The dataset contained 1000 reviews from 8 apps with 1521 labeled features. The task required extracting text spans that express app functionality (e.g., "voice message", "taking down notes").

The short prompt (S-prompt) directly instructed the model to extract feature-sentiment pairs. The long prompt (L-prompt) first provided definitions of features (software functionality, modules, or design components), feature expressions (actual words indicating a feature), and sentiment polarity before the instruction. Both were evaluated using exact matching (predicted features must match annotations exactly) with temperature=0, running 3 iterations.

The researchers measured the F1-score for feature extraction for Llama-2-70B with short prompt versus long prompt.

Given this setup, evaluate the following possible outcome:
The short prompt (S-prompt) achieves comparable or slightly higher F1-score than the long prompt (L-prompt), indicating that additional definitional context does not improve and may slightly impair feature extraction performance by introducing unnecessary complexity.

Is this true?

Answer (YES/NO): NO